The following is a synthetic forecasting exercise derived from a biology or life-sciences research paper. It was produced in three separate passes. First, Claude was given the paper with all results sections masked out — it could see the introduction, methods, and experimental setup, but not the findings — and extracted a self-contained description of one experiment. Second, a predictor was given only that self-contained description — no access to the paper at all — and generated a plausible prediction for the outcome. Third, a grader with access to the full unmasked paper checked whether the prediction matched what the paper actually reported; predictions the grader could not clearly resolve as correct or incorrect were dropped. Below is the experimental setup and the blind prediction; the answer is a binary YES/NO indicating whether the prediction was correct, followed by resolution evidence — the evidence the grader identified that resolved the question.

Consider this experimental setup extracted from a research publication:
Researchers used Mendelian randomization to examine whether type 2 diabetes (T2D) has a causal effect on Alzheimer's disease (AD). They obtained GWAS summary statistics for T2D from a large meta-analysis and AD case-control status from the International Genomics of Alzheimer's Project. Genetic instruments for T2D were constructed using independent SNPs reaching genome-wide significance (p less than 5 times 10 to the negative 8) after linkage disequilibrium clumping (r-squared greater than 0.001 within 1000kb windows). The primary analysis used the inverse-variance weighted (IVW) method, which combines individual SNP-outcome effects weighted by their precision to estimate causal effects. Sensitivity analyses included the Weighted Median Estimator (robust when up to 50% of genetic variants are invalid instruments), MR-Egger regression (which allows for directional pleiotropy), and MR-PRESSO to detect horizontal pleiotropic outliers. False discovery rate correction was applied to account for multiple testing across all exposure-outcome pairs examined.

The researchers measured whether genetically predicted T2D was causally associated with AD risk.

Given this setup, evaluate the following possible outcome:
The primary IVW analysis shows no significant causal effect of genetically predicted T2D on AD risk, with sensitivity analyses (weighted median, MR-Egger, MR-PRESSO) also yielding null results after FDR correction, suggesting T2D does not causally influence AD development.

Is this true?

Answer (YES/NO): YES